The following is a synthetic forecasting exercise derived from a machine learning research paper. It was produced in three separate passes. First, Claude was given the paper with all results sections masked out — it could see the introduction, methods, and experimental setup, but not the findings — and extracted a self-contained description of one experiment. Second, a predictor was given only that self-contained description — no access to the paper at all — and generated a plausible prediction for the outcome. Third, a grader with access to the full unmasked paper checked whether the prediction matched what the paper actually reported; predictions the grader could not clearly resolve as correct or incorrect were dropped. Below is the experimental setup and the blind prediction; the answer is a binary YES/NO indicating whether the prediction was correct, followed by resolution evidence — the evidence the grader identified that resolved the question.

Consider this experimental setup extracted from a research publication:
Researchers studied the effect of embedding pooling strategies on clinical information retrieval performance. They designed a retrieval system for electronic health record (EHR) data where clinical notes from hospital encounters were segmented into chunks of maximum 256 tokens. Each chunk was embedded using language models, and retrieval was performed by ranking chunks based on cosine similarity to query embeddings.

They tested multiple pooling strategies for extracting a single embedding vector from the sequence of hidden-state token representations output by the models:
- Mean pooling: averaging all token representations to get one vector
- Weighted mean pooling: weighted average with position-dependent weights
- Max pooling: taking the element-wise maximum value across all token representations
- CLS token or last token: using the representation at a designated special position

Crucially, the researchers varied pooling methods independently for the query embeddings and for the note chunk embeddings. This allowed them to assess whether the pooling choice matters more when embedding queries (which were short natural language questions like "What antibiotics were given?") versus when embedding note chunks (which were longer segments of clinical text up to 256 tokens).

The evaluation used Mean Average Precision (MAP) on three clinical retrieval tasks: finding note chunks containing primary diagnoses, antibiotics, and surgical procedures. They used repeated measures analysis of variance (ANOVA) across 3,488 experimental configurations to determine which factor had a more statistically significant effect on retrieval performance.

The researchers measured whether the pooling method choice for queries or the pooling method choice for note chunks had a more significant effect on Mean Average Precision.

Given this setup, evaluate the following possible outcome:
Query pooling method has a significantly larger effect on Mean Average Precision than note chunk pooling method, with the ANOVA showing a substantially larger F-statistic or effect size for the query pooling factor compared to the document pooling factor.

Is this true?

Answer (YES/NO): NO